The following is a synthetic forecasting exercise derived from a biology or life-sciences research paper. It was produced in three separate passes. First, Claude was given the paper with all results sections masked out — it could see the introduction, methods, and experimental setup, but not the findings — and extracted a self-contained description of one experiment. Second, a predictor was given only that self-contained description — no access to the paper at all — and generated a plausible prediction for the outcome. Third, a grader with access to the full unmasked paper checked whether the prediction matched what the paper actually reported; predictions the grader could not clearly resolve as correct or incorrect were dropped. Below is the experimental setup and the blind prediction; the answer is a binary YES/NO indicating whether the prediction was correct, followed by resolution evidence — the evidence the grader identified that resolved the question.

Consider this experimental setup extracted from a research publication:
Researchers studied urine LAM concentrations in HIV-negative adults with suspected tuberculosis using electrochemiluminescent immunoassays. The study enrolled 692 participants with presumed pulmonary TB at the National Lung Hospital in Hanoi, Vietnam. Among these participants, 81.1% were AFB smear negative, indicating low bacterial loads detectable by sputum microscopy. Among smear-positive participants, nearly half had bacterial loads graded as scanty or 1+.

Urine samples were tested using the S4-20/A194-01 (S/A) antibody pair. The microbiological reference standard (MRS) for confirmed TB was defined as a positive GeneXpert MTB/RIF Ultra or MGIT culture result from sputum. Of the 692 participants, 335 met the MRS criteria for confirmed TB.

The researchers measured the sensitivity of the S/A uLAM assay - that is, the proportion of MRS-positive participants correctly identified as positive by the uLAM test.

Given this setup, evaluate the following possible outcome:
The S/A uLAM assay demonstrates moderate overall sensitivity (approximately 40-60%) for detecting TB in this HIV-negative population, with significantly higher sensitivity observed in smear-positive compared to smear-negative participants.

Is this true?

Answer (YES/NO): NO